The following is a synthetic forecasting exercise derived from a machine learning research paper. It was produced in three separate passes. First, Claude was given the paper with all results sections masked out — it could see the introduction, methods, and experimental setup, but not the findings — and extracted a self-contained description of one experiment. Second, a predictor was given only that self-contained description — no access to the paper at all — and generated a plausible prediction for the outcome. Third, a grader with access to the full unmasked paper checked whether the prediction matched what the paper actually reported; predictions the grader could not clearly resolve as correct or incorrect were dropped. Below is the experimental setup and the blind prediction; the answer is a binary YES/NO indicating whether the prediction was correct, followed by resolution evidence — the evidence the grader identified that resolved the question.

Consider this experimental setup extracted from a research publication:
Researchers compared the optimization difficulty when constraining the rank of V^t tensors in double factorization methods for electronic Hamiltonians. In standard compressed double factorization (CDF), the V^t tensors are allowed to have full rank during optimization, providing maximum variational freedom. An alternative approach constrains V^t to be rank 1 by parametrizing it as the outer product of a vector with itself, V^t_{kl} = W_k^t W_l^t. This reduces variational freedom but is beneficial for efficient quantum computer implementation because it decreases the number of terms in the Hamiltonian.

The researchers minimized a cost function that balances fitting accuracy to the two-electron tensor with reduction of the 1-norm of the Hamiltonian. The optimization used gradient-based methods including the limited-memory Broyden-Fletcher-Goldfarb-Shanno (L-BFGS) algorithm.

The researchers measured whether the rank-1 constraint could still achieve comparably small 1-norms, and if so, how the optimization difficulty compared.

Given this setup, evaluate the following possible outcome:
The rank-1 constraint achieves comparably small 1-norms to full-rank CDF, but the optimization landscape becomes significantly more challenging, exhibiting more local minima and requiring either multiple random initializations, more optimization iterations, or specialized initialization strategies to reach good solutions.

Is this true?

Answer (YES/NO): NO